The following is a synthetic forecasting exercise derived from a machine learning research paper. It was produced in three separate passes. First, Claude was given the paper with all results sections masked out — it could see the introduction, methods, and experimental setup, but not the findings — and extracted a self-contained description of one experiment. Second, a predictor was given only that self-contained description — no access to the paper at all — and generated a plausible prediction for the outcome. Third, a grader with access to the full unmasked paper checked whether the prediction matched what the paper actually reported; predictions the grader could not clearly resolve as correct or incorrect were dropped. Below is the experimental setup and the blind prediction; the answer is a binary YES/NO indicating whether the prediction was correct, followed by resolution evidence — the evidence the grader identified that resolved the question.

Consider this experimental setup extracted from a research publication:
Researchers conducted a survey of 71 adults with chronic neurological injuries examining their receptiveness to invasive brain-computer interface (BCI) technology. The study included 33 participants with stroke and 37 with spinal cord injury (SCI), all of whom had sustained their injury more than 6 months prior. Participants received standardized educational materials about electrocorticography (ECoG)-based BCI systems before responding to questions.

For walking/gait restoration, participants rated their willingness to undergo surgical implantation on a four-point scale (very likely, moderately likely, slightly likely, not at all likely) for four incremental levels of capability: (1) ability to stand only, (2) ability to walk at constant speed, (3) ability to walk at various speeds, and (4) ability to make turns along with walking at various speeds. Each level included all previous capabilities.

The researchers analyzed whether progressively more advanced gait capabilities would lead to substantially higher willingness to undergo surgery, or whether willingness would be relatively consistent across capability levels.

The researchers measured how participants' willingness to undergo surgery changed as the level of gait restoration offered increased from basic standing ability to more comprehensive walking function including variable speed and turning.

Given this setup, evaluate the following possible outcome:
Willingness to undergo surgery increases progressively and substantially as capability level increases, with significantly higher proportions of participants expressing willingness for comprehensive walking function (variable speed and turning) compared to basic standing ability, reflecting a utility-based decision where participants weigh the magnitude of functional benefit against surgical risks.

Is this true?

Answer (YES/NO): NO